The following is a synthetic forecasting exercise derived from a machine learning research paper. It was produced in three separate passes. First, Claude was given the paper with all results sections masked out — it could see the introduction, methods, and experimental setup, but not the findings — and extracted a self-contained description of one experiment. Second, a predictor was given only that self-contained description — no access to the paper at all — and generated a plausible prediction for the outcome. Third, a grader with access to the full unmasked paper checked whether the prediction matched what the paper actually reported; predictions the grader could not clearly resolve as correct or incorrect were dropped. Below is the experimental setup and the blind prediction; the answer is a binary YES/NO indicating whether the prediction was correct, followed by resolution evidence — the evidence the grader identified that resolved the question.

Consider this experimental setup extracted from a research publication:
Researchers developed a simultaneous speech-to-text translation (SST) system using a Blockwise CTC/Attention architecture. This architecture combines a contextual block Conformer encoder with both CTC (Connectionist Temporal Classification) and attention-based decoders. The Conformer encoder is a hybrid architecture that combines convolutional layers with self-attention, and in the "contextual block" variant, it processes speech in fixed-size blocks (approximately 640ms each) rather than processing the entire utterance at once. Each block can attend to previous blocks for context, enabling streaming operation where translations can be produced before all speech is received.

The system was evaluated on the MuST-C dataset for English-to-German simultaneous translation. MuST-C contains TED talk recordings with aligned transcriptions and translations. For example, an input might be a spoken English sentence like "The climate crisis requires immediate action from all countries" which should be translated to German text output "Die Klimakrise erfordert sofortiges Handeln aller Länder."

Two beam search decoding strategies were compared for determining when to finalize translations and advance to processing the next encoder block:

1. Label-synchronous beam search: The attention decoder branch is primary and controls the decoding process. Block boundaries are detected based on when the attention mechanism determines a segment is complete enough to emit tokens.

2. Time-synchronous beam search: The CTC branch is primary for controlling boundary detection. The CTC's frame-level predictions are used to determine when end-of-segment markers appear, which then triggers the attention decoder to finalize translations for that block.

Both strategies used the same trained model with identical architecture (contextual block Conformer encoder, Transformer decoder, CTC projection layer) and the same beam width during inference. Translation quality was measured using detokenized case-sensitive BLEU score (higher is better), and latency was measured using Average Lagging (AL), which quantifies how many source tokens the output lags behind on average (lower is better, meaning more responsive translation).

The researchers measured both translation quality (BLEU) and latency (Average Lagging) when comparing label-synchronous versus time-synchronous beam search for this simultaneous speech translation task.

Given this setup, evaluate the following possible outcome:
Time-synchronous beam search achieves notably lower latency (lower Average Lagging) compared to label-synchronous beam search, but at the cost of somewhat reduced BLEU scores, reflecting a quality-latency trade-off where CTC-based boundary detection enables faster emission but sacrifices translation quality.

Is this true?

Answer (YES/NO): NO